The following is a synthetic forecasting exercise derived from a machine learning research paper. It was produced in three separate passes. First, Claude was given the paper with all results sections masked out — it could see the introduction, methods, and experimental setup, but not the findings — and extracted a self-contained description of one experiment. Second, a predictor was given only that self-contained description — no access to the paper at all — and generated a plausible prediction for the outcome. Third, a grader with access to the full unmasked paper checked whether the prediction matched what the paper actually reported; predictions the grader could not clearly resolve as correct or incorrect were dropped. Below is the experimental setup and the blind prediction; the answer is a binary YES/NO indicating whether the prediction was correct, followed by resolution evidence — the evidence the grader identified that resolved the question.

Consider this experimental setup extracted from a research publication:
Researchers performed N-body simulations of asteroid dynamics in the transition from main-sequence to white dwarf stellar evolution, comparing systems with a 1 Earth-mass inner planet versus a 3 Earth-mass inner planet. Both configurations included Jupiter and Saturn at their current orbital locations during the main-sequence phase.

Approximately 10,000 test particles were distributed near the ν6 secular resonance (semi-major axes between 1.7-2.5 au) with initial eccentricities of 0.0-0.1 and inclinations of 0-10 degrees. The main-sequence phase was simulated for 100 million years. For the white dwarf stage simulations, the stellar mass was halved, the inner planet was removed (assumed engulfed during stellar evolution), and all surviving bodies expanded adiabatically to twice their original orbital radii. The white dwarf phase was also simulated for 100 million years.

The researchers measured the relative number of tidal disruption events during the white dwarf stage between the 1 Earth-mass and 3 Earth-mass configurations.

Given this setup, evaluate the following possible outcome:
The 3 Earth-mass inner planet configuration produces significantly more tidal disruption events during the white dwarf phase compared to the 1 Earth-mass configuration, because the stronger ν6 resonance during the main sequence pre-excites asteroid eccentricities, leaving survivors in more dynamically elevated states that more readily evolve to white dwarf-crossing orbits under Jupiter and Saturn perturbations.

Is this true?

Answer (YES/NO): NO